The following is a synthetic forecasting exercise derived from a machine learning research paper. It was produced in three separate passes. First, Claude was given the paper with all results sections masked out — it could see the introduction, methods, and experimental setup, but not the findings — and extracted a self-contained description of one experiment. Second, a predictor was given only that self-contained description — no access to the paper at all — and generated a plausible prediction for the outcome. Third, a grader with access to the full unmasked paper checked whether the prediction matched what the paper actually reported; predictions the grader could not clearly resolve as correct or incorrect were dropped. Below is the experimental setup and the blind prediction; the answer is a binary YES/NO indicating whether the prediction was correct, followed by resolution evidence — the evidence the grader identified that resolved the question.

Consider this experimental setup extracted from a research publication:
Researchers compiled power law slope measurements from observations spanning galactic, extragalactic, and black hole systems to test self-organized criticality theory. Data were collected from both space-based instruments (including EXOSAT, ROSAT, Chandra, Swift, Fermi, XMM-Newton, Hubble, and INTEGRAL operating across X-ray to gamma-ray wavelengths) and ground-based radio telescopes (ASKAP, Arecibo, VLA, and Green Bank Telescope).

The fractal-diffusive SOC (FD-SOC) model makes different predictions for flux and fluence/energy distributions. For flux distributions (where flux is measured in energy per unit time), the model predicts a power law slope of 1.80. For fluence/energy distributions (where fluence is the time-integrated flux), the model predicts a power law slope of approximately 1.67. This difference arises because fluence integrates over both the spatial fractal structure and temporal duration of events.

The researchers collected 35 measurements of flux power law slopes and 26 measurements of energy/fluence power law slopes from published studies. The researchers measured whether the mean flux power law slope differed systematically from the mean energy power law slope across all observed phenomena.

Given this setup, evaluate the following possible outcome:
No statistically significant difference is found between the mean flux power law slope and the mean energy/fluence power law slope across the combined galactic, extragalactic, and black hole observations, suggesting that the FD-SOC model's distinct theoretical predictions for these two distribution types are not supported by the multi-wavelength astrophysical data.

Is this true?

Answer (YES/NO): NO